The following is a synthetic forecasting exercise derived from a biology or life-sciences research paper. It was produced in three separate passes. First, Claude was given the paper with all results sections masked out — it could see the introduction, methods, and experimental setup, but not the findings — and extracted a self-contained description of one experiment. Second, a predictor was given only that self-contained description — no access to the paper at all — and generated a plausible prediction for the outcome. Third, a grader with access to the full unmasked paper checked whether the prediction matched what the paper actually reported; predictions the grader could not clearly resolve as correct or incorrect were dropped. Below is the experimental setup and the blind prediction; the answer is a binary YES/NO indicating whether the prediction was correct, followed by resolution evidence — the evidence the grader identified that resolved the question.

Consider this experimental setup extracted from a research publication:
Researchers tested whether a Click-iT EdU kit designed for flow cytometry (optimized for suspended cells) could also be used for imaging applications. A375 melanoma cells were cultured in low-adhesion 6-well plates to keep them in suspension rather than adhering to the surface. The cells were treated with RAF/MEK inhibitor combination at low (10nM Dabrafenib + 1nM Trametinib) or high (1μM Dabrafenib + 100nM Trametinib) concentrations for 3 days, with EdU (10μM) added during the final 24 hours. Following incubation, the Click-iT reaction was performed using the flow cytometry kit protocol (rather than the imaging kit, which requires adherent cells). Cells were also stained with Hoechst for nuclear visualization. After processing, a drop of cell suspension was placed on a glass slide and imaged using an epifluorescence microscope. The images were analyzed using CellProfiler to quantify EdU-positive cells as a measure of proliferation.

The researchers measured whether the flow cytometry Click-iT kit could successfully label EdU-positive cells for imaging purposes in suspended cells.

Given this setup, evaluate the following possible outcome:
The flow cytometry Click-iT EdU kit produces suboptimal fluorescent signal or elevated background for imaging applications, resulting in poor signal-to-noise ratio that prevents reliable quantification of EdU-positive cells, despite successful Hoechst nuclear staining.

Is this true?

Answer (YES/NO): NO